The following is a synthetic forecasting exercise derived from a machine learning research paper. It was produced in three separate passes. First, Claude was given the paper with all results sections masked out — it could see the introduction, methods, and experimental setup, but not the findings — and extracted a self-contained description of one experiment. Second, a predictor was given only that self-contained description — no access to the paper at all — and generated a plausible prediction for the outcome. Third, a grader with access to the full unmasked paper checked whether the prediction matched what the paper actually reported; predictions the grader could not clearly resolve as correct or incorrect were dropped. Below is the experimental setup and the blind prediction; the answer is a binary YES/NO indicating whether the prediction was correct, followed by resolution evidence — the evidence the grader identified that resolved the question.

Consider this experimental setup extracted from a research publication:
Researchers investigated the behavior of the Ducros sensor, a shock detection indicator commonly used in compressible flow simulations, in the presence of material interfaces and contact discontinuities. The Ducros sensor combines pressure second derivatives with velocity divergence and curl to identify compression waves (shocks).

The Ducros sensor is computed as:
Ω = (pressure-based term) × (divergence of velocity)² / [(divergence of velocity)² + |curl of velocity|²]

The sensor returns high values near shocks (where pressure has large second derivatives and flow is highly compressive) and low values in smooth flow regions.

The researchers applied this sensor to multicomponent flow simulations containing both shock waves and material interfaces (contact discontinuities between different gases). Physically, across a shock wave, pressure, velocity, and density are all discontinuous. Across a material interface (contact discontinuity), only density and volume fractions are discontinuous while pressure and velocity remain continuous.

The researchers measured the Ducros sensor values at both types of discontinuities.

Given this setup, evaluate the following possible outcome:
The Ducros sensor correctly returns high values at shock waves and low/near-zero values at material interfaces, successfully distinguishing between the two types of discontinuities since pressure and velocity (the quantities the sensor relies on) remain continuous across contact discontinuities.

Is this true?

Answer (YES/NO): YES